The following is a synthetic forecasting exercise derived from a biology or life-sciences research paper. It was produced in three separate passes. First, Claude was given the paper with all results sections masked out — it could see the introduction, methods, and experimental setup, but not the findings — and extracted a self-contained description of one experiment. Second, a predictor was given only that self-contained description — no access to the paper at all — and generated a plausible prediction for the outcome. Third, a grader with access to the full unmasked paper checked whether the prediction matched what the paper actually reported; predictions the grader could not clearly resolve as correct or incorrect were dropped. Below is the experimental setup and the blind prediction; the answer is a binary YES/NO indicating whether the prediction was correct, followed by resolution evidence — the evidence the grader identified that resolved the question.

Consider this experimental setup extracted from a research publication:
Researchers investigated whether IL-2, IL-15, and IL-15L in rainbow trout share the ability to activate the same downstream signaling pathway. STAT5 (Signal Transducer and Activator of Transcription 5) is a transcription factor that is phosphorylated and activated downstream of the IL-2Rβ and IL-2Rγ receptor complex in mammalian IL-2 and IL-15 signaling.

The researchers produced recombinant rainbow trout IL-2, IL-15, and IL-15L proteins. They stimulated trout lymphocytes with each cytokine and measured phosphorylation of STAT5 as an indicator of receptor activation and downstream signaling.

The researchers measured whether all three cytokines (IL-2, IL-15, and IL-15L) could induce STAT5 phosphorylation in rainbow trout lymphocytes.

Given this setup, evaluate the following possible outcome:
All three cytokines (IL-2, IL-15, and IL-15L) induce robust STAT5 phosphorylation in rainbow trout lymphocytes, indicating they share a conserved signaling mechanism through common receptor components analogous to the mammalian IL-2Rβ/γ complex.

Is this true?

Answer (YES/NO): NO